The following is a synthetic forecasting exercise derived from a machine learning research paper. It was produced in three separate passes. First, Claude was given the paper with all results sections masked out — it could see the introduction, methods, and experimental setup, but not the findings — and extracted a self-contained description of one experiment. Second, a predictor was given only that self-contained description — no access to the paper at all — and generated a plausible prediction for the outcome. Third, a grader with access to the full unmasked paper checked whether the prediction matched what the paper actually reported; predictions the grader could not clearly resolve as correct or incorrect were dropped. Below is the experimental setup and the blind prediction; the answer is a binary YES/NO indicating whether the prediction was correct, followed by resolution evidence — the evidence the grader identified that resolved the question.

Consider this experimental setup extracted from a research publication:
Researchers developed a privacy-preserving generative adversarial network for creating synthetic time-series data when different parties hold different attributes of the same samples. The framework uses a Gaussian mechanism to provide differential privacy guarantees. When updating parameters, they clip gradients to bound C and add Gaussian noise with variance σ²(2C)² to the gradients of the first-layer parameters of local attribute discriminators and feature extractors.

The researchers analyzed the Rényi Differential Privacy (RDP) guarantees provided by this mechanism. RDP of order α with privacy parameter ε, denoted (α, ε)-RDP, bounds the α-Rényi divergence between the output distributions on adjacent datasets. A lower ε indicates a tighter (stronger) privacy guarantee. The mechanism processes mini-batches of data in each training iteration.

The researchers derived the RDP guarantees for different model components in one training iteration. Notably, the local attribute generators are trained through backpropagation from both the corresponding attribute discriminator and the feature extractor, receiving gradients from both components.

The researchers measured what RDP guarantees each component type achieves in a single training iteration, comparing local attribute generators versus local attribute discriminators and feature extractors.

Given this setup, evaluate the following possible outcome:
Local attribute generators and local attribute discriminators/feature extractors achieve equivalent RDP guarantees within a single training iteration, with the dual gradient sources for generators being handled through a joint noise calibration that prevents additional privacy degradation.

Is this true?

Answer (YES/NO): NO